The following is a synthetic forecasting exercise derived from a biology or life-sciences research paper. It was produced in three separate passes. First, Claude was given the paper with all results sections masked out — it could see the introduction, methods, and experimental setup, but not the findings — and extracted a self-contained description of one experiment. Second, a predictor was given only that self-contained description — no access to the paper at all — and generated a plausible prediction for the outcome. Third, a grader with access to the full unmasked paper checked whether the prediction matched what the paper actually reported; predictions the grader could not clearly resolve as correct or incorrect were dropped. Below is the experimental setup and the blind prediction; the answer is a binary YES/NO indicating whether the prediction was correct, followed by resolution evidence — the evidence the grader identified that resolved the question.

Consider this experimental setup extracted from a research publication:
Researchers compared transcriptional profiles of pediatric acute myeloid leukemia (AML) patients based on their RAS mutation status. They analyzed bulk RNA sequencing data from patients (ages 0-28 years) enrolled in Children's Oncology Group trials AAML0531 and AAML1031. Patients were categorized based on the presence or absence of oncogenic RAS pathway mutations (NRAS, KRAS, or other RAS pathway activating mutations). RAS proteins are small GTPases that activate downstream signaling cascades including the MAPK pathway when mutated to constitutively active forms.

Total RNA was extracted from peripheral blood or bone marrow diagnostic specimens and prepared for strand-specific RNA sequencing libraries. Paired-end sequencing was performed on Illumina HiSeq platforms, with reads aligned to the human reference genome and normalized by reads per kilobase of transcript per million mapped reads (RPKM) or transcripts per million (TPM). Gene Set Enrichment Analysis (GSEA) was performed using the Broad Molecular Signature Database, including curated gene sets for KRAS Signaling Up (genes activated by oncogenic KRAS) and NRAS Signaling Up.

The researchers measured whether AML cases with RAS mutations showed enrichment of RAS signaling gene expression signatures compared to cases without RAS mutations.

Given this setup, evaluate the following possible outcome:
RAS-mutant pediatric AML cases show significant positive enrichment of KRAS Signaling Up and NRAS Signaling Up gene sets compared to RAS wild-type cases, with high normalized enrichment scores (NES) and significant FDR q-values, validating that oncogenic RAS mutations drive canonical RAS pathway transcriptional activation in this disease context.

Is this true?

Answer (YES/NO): NO